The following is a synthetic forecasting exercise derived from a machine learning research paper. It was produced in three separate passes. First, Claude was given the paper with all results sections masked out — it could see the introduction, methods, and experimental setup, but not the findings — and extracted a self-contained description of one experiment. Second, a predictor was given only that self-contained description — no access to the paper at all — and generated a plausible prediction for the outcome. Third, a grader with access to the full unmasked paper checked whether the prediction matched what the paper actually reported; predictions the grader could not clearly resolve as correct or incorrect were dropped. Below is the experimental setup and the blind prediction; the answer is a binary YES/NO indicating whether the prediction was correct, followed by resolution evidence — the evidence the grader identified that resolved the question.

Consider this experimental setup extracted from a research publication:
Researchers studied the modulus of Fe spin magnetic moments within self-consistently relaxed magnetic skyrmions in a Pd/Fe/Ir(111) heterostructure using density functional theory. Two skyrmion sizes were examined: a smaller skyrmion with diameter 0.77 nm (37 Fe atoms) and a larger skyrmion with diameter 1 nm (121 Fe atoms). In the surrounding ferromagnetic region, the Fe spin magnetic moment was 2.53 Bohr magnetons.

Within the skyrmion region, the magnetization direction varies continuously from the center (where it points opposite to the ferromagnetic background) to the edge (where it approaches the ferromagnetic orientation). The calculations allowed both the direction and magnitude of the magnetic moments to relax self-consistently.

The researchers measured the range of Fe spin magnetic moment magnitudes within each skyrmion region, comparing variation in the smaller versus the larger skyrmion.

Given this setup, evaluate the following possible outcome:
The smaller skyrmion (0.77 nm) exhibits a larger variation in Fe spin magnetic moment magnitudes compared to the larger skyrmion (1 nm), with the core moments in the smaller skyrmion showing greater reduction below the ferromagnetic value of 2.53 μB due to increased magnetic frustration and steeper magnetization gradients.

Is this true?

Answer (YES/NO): YES